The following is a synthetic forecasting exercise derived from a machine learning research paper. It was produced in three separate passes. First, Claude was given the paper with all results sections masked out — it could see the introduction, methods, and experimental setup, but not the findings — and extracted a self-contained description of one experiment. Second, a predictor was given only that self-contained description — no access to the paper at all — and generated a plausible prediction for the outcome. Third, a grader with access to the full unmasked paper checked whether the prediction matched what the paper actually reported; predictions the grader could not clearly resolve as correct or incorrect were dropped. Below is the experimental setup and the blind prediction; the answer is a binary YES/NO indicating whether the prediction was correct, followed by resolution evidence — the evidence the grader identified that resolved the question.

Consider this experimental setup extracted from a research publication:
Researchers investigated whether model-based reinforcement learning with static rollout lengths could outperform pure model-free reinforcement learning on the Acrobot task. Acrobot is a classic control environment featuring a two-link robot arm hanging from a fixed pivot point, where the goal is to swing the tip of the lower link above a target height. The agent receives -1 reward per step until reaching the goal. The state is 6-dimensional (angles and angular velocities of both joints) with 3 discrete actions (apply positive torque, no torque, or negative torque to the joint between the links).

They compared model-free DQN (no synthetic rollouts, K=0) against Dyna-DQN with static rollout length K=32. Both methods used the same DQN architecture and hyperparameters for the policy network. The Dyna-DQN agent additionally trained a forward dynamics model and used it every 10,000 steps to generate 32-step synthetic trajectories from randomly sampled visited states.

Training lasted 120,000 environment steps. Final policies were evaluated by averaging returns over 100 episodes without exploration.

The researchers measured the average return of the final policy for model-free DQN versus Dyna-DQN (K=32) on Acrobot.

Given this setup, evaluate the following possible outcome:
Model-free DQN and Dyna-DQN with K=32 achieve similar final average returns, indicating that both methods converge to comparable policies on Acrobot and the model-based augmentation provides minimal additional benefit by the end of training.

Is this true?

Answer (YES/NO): YES